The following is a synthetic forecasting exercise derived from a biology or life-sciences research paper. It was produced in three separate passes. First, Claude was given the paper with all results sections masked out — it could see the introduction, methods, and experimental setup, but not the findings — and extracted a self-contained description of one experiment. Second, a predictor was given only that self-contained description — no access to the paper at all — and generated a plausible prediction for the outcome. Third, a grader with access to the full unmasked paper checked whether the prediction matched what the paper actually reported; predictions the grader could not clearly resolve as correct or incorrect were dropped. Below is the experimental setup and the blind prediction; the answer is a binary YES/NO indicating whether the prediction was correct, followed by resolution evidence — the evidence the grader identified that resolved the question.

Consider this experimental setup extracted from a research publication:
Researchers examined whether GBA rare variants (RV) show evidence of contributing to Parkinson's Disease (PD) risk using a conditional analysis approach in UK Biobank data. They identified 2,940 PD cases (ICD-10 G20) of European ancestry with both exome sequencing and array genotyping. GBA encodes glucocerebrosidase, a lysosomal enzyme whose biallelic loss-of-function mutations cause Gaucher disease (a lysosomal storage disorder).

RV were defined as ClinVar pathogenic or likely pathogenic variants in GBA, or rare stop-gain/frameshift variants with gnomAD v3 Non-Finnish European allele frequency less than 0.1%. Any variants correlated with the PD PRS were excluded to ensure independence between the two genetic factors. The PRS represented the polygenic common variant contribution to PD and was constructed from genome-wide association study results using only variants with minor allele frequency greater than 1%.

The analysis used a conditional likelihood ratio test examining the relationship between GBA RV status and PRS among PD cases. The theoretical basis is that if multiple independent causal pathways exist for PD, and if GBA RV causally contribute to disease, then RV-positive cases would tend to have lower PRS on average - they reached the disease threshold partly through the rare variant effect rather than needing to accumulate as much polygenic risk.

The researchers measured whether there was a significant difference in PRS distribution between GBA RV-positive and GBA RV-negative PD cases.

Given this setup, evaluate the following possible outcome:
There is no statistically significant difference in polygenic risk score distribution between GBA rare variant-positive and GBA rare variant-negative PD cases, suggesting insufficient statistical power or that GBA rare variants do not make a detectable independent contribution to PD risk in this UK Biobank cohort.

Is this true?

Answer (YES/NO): NO